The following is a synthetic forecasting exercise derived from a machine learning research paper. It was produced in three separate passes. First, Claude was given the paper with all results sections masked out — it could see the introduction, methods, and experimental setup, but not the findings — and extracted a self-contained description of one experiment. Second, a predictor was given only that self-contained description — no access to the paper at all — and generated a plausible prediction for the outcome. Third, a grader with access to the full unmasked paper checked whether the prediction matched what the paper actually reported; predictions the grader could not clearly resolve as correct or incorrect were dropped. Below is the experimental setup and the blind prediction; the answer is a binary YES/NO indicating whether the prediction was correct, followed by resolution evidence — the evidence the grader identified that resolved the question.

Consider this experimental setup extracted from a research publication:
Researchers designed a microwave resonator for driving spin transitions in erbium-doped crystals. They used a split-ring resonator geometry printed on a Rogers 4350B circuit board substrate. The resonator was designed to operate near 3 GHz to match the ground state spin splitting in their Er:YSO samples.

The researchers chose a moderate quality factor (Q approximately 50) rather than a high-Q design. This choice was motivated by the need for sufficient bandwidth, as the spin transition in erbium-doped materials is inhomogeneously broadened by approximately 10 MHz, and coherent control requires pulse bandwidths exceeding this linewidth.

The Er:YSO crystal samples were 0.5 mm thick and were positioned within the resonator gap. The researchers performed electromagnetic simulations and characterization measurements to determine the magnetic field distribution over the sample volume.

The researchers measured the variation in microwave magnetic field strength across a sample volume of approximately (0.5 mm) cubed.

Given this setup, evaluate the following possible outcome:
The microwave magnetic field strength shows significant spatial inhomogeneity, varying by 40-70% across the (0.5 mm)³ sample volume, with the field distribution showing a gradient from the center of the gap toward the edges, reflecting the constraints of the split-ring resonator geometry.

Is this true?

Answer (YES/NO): NO